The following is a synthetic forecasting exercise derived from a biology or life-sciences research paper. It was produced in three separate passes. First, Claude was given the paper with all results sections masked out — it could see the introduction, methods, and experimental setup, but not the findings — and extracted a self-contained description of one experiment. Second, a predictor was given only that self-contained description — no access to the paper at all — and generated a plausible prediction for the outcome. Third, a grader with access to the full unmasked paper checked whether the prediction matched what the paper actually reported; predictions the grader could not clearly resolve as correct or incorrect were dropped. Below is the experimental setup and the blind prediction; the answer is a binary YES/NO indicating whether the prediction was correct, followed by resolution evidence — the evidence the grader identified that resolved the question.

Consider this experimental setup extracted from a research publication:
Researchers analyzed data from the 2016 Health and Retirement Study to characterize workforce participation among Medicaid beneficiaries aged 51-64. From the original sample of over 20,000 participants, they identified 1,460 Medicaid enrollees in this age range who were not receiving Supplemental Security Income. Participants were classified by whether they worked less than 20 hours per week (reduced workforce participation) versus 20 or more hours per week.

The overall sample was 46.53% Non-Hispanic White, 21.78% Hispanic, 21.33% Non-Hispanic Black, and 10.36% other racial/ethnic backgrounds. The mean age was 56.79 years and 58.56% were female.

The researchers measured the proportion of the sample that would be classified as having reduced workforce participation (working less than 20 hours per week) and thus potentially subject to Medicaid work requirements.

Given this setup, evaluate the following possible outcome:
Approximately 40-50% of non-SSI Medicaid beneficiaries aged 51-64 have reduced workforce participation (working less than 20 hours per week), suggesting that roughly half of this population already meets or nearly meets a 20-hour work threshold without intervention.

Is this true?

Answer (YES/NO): NO